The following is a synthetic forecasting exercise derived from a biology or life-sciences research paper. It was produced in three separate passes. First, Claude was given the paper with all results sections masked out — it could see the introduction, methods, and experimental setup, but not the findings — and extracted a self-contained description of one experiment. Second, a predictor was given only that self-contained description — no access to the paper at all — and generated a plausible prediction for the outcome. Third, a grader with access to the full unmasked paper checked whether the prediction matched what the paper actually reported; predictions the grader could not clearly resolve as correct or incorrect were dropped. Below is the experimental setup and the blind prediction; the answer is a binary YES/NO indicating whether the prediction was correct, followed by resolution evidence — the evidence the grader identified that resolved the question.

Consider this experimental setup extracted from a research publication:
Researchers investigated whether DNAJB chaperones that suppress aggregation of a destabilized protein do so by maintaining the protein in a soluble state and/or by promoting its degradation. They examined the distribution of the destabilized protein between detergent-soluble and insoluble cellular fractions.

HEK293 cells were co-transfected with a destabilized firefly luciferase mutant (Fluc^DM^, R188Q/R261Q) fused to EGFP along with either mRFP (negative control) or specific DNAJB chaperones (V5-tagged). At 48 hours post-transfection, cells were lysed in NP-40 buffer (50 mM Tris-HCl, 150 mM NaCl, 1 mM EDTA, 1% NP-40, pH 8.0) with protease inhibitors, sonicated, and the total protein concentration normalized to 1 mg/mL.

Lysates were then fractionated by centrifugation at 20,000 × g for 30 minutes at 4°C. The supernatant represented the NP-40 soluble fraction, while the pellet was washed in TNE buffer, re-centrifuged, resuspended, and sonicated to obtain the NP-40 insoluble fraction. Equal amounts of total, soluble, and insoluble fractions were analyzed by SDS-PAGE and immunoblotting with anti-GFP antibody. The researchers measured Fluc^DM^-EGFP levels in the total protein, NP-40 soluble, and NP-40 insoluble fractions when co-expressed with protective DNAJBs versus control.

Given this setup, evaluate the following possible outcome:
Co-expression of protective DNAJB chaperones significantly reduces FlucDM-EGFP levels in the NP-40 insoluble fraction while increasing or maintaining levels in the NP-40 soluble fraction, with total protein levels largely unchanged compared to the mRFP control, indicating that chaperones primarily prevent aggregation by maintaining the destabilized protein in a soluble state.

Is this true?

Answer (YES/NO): NO